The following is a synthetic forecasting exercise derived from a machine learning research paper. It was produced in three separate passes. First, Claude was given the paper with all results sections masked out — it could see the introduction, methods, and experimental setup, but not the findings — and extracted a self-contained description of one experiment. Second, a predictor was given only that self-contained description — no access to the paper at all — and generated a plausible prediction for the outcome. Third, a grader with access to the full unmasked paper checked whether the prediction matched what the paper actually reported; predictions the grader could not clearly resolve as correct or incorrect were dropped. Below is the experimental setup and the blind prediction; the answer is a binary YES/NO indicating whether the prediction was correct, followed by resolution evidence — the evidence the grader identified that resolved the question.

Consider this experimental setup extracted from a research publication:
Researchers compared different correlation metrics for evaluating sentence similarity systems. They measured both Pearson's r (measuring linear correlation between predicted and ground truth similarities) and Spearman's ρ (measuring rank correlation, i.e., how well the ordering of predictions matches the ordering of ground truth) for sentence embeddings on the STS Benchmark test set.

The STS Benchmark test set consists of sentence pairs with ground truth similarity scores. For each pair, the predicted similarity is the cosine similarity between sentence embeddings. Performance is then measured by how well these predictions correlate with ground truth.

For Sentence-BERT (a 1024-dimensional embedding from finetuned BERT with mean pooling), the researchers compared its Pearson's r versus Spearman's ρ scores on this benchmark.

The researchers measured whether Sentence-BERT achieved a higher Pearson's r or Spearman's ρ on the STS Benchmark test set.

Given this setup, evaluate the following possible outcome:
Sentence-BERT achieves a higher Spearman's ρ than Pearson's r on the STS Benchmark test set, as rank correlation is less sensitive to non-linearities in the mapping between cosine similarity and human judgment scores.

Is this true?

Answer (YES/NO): YES